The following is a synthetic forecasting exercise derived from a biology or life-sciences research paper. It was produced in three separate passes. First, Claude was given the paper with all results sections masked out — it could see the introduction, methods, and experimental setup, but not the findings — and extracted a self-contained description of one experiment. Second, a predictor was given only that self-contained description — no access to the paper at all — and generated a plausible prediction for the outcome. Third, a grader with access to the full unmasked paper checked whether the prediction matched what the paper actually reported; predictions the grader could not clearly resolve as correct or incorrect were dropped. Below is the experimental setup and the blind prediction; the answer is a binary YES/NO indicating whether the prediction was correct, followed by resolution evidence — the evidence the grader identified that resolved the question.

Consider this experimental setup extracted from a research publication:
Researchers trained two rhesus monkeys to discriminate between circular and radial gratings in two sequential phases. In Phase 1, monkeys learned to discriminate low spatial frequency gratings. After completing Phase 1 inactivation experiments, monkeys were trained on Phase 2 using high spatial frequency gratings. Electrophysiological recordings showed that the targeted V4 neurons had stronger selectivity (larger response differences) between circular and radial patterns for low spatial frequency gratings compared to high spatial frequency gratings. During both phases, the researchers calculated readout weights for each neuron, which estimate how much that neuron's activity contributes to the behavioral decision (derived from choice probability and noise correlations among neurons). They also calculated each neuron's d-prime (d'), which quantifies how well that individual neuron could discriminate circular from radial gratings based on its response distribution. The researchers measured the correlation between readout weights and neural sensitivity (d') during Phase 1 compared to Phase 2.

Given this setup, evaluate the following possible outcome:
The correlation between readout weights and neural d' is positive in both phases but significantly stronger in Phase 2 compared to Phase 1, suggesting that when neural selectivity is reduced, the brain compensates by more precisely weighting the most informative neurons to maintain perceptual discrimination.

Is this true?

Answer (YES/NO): NO